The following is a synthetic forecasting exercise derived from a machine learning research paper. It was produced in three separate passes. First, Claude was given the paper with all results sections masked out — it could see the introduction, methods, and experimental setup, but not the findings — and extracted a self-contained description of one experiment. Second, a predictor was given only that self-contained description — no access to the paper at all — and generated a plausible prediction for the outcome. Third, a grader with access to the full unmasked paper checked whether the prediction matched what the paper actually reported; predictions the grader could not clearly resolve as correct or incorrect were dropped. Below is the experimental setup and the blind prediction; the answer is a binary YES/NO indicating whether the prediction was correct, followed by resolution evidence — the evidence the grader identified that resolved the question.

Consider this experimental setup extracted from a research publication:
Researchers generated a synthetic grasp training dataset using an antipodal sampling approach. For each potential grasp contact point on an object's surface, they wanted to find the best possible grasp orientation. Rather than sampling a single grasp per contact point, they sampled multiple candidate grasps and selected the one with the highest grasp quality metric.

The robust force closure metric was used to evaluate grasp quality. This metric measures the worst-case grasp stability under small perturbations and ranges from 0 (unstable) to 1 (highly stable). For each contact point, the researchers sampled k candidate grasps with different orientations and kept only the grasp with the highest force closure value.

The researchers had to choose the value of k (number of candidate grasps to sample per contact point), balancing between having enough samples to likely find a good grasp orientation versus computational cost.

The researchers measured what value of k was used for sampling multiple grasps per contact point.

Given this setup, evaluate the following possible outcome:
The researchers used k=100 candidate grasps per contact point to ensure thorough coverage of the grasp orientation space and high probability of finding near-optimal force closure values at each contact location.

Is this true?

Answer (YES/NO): NO